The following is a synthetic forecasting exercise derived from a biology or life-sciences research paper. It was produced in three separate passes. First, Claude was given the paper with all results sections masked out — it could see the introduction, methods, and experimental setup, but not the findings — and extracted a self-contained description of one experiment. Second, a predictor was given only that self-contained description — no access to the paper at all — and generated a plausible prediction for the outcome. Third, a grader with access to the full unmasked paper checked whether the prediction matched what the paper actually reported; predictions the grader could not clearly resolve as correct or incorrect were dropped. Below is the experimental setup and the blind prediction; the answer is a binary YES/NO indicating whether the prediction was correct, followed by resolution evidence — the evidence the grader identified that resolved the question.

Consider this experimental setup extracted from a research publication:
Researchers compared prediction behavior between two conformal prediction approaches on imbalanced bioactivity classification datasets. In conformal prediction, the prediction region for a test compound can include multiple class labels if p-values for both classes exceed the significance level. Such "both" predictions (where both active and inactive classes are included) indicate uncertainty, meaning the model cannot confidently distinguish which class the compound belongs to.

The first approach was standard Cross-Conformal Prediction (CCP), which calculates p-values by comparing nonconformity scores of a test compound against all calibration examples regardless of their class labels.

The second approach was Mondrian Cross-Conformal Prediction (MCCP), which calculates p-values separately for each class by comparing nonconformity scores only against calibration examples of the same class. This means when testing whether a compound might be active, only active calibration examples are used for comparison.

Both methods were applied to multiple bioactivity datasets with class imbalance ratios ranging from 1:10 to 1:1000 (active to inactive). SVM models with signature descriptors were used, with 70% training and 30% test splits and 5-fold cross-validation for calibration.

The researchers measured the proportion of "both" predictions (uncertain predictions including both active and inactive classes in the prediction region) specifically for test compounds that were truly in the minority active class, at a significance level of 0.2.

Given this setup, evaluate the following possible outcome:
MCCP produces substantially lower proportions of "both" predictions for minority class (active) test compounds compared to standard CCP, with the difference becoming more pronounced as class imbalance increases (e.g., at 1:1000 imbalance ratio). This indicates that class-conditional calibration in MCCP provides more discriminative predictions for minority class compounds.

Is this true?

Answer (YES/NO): NO